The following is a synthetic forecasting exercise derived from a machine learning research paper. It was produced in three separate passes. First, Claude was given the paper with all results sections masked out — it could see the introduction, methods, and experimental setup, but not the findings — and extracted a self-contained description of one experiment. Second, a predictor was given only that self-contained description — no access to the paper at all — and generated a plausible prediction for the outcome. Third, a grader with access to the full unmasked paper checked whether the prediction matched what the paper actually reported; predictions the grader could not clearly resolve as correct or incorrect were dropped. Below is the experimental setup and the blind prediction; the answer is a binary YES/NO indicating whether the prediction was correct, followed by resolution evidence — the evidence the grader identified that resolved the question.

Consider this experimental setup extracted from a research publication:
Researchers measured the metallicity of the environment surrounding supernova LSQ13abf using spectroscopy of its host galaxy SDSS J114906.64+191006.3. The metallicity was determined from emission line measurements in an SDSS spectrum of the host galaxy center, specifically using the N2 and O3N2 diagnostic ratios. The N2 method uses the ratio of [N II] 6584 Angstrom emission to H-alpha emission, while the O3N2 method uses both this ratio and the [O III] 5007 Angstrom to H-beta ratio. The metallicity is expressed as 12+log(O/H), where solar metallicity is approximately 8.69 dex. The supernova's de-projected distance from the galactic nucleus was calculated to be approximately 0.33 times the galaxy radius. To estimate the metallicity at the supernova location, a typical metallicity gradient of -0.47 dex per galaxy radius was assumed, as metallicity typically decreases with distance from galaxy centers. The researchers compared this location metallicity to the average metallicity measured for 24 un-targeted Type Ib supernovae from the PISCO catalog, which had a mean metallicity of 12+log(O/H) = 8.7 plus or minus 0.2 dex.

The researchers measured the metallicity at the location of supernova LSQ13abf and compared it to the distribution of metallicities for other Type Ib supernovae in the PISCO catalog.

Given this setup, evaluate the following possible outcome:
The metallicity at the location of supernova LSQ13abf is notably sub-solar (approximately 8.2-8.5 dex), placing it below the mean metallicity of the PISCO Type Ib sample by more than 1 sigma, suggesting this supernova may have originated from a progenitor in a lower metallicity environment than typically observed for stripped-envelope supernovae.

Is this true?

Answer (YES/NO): YES